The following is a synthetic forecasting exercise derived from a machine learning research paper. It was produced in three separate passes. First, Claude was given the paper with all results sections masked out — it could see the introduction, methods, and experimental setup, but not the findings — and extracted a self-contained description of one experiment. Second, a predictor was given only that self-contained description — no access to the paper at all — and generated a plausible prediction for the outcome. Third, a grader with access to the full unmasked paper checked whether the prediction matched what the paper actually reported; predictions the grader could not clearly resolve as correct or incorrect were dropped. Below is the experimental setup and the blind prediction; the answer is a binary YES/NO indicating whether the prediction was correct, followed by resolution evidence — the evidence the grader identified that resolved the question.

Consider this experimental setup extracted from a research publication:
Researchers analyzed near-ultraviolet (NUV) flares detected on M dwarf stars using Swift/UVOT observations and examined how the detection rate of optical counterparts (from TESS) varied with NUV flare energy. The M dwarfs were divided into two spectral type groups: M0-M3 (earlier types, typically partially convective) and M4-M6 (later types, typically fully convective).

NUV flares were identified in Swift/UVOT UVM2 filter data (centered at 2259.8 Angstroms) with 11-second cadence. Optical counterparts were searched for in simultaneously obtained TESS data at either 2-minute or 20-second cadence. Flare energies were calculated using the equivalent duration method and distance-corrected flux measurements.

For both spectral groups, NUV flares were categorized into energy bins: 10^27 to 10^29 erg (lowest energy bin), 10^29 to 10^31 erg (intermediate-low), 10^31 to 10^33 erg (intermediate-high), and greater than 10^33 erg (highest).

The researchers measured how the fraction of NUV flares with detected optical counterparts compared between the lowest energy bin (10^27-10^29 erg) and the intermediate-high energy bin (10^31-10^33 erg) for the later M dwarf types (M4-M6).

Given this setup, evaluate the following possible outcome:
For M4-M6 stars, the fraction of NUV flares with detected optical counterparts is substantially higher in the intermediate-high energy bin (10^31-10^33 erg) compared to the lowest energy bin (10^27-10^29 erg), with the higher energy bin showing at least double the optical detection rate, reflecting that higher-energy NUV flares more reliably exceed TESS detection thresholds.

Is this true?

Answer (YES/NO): YES